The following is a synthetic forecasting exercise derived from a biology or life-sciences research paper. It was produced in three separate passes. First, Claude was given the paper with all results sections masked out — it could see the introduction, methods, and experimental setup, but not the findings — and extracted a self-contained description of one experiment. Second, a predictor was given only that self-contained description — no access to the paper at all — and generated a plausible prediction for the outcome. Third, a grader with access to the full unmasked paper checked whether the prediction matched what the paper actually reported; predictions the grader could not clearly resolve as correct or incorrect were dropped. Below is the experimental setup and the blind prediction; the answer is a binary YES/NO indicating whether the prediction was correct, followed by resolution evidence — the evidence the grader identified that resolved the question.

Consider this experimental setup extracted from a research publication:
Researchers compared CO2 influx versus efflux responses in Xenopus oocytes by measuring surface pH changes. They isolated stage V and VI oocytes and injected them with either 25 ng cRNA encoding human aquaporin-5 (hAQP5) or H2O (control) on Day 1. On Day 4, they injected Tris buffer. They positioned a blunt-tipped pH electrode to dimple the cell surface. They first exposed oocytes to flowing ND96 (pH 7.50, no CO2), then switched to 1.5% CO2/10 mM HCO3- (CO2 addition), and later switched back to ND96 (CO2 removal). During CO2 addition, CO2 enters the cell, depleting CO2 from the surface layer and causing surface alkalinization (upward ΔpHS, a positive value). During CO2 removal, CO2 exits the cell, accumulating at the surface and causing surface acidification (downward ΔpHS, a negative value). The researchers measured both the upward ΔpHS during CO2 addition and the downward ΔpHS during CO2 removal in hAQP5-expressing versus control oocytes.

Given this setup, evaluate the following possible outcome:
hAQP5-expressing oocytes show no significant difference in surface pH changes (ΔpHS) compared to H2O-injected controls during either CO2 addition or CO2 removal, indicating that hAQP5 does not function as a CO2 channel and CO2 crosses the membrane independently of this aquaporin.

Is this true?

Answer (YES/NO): NO